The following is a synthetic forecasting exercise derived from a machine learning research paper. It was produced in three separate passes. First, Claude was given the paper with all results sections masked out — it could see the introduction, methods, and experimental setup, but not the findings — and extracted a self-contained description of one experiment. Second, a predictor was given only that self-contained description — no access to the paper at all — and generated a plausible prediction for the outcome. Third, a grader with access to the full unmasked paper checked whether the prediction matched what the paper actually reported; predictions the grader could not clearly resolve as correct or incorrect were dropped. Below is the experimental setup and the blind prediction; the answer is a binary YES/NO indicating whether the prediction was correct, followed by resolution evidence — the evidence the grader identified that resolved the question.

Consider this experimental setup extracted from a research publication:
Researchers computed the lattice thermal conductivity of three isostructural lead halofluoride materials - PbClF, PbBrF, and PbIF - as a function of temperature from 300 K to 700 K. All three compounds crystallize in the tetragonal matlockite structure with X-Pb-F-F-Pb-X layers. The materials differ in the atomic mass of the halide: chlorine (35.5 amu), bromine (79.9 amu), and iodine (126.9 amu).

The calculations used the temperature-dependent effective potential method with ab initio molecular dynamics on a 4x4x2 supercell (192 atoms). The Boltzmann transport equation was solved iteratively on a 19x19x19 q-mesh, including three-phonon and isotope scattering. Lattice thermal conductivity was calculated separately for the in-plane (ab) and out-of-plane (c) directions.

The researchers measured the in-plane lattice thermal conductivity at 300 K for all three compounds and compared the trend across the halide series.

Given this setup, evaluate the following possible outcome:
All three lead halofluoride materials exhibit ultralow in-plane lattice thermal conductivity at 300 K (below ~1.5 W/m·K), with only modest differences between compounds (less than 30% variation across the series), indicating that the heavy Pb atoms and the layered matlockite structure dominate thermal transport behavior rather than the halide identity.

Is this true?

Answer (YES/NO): NO